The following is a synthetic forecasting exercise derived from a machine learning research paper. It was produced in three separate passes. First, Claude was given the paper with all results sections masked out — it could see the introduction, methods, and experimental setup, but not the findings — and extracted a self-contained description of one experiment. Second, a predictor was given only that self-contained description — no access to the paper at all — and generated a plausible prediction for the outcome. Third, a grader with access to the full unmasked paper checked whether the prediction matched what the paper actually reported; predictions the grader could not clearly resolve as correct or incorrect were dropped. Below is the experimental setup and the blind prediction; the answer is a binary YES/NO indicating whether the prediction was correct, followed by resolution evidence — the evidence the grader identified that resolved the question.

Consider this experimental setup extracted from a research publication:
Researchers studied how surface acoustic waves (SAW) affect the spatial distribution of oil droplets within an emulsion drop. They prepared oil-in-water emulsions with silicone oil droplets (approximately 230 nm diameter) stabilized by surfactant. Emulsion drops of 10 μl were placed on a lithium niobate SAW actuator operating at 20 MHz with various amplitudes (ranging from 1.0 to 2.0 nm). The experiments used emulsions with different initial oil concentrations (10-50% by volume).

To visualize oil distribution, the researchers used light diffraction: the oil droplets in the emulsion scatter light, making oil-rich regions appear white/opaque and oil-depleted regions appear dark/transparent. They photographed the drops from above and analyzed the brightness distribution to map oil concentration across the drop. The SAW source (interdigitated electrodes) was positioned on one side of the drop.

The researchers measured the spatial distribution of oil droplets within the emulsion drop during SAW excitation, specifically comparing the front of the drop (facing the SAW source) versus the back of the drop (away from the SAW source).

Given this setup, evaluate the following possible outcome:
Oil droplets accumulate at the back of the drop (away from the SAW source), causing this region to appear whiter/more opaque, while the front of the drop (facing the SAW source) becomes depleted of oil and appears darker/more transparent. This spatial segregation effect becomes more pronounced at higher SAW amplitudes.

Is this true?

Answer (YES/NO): NO